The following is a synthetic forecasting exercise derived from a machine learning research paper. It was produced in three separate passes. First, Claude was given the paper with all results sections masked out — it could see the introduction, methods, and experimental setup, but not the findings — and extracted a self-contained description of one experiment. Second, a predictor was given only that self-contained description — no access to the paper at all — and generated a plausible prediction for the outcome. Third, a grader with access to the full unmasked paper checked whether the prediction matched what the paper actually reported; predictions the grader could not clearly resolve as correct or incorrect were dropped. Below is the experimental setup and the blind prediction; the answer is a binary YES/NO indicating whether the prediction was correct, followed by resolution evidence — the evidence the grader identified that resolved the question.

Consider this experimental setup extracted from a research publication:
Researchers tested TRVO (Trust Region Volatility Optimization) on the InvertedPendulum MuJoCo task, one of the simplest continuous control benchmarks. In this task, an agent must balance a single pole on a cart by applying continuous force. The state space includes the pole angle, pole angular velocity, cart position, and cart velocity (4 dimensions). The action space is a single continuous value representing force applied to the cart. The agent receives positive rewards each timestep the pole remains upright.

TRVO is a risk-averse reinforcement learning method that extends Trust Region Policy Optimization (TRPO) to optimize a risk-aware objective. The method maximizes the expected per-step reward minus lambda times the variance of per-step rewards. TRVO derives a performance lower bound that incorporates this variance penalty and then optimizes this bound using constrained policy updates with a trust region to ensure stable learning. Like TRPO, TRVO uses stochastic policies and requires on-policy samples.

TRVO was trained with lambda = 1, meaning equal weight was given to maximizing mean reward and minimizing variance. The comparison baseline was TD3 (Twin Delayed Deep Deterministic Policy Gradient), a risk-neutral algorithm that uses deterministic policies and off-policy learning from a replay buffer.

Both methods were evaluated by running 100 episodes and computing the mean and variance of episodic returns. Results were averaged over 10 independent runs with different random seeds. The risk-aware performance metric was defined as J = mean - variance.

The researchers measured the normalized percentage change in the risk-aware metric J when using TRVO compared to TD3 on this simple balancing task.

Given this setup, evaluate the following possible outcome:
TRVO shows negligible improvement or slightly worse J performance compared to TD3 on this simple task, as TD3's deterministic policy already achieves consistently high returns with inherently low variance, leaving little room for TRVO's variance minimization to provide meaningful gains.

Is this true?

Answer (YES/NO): NO